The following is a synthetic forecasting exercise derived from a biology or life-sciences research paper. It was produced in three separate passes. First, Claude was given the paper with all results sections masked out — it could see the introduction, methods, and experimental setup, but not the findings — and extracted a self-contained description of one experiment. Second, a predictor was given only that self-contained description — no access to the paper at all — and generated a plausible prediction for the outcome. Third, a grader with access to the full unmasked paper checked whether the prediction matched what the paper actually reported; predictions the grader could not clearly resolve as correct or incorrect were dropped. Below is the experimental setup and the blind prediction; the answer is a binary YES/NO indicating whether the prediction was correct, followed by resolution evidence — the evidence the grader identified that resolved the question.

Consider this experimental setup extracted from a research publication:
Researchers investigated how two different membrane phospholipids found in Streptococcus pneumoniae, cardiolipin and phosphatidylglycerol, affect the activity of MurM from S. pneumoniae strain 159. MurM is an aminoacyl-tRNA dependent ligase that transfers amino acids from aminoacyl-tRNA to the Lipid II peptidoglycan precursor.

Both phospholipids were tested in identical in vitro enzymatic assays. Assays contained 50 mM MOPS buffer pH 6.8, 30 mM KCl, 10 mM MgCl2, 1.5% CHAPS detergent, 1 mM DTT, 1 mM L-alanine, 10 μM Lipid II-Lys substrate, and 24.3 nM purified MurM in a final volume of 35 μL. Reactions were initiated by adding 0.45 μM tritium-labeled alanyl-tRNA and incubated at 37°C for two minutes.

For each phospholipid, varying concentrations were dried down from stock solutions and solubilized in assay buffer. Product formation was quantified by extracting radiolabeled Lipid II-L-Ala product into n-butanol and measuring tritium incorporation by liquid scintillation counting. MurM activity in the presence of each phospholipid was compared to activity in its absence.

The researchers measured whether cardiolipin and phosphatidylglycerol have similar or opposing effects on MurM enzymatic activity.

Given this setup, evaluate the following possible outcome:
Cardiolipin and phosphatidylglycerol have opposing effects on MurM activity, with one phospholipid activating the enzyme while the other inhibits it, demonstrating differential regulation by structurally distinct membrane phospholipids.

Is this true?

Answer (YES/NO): YES